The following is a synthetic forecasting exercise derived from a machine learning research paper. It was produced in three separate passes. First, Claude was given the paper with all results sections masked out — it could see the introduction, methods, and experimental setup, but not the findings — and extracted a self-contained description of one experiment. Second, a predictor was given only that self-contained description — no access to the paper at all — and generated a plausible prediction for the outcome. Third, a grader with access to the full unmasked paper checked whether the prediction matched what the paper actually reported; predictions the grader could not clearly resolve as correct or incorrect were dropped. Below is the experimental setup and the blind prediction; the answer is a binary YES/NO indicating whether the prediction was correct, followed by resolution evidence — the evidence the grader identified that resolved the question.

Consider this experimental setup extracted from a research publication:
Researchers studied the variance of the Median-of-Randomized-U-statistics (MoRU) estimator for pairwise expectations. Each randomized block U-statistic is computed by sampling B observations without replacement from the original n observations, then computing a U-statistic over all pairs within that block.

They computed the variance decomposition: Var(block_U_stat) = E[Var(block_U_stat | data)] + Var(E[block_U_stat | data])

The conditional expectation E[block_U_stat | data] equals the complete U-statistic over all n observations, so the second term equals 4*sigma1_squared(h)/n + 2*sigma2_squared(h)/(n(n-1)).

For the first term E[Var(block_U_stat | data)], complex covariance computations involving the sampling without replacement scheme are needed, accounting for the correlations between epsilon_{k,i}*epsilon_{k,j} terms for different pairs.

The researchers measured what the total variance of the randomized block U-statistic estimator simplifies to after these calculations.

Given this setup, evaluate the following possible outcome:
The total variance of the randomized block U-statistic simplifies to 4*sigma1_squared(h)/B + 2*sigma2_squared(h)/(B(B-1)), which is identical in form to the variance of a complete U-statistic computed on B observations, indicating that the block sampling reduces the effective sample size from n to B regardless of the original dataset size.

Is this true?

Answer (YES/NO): YES